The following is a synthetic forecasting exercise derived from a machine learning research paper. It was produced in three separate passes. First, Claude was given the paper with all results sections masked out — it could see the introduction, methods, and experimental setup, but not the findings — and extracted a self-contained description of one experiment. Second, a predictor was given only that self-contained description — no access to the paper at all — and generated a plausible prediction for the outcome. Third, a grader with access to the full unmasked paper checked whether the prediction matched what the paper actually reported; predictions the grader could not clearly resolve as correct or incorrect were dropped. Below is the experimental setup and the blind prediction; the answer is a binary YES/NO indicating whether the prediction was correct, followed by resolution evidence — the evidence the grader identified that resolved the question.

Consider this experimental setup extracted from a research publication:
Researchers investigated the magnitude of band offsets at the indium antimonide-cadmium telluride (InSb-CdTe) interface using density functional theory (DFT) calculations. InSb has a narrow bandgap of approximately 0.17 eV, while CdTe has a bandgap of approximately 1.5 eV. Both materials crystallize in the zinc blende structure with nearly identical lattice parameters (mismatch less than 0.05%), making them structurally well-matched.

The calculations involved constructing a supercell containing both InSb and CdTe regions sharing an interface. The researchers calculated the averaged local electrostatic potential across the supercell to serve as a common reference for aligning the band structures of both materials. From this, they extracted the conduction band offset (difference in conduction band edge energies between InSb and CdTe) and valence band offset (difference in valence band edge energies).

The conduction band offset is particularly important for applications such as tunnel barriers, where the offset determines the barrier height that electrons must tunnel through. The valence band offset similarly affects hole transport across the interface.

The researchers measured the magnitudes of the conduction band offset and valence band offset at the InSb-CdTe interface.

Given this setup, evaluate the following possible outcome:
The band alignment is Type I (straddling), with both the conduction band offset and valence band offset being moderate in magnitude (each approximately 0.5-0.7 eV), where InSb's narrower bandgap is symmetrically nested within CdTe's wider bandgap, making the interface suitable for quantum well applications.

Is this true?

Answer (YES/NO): NO